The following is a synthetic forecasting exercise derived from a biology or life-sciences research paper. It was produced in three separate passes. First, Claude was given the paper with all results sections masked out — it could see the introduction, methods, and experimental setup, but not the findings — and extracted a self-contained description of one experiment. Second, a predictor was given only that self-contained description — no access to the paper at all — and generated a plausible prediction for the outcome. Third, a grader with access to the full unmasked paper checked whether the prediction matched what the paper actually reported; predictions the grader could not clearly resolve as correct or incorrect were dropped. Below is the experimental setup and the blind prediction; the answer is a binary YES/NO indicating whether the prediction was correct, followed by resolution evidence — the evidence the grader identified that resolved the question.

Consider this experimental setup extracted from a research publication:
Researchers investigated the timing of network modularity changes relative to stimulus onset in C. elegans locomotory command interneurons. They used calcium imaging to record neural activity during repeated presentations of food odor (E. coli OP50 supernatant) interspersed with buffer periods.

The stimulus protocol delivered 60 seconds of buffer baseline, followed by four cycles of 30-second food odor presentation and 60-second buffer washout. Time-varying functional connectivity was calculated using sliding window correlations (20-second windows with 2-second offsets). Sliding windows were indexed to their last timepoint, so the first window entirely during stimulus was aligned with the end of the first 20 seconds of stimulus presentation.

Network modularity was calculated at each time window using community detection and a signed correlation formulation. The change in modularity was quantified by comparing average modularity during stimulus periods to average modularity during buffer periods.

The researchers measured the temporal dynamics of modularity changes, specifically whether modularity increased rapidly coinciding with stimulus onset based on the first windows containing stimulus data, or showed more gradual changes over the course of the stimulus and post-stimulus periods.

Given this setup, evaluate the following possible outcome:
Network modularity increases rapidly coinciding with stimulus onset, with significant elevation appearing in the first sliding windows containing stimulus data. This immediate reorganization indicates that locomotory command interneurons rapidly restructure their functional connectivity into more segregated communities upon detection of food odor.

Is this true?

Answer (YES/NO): NO